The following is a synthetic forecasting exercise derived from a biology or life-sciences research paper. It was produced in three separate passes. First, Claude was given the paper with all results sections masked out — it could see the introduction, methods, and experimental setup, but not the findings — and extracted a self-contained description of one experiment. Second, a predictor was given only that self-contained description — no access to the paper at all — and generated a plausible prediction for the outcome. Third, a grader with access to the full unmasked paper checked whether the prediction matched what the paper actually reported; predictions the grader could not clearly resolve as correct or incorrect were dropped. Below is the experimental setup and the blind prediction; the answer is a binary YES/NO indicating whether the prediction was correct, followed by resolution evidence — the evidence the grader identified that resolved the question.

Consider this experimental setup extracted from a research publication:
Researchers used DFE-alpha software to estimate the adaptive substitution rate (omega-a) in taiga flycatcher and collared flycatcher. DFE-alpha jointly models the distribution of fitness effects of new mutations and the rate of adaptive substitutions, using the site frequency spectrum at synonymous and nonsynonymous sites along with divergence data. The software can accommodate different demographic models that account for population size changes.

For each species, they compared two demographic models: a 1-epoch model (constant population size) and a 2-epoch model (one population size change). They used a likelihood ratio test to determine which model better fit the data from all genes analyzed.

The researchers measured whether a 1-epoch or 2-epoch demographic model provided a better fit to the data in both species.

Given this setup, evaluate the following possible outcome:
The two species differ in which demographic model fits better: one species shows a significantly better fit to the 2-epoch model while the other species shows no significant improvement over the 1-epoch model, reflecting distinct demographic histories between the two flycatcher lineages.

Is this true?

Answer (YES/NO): NO